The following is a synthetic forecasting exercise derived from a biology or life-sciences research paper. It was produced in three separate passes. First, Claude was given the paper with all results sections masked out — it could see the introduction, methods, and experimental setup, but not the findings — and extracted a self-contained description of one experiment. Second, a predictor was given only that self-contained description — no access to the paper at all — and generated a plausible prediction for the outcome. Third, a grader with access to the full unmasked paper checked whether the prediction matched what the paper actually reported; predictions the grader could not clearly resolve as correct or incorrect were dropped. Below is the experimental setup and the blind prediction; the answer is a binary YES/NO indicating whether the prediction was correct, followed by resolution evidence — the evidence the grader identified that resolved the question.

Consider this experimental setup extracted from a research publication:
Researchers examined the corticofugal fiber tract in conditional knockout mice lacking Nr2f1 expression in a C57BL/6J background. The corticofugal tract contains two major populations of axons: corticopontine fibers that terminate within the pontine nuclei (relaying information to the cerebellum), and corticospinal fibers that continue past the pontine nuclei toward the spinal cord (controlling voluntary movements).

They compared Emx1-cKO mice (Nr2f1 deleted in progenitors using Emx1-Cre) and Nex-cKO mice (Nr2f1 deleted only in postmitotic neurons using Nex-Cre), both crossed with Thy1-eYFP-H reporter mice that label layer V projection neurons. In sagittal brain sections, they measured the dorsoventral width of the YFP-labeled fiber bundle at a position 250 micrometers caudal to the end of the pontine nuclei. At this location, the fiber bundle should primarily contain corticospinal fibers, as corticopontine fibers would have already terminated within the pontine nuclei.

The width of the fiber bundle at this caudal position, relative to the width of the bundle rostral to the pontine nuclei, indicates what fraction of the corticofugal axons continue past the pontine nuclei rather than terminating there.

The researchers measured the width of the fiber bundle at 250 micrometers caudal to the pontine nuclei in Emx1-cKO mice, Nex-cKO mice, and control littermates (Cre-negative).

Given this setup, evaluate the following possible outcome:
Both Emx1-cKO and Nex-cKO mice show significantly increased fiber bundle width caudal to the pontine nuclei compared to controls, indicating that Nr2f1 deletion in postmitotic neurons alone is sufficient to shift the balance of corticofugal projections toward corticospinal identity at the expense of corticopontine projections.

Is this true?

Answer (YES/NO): NO